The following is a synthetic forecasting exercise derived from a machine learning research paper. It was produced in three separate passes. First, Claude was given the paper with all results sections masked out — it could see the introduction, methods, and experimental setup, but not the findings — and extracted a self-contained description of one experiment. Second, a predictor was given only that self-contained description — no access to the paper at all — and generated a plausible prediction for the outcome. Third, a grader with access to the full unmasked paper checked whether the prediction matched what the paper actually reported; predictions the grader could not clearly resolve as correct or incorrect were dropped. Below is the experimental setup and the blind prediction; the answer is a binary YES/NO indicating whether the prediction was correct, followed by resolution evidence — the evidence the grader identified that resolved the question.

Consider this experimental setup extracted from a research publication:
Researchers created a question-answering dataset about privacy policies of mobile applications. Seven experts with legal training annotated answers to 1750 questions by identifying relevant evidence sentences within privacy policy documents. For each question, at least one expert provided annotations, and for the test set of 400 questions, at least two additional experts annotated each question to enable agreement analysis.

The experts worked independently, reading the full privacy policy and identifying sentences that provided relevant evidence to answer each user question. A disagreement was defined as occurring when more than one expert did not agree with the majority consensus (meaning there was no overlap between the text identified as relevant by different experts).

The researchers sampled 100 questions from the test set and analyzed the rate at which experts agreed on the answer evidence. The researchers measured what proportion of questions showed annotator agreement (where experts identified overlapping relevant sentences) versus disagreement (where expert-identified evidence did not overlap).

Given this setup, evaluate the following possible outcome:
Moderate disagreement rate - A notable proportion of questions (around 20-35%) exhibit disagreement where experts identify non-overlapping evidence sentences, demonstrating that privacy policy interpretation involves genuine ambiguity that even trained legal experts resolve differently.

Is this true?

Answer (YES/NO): YES